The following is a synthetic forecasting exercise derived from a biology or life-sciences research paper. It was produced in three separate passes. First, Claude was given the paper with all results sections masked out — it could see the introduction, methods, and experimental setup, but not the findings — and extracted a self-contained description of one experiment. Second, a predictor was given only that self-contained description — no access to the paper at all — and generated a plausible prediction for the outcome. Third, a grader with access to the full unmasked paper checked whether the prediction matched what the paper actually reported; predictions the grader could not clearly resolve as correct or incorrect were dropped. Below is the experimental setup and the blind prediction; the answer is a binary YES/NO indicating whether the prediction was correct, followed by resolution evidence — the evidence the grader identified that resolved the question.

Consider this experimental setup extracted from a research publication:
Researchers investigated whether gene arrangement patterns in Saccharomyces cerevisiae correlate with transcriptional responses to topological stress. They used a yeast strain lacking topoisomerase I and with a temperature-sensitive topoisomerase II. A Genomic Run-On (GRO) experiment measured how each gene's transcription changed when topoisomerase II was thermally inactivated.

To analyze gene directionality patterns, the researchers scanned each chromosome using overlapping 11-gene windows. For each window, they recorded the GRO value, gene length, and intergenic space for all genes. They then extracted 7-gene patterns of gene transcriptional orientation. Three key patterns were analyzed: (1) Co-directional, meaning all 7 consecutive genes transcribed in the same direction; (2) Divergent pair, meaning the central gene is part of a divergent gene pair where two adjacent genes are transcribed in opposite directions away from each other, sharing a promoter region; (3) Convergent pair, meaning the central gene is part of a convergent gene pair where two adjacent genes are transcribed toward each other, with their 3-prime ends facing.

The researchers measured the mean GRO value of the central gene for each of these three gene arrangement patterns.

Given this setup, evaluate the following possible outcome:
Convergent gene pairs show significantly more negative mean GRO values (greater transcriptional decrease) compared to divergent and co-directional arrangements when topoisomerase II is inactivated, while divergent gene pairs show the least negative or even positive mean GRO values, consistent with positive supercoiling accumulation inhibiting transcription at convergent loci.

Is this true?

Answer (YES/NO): NO